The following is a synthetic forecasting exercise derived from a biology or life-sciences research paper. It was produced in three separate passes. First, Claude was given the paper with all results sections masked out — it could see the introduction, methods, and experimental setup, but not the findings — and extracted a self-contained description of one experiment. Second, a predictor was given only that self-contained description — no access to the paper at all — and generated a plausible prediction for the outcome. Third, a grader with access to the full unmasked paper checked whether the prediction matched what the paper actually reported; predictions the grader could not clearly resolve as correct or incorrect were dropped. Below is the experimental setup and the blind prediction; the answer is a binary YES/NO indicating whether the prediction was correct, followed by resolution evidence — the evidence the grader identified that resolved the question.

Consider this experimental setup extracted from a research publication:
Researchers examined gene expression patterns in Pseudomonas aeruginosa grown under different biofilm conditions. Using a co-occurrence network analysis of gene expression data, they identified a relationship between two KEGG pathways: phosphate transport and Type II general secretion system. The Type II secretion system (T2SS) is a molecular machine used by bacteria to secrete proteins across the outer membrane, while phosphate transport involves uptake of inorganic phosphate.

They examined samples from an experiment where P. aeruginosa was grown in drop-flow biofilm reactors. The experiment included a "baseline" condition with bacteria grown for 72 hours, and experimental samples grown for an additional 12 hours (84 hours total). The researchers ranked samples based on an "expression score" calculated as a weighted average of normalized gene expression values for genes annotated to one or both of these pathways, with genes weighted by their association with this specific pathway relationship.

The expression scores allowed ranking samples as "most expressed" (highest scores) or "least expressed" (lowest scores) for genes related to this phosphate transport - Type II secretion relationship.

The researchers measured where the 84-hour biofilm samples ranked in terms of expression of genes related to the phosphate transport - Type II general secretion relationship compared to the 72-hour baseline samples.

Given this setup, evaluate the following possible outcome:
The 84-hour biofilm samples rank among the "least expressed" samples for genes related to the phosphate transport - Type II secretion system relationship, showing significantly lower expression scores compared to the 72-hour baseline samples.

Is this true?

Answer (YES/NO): YES